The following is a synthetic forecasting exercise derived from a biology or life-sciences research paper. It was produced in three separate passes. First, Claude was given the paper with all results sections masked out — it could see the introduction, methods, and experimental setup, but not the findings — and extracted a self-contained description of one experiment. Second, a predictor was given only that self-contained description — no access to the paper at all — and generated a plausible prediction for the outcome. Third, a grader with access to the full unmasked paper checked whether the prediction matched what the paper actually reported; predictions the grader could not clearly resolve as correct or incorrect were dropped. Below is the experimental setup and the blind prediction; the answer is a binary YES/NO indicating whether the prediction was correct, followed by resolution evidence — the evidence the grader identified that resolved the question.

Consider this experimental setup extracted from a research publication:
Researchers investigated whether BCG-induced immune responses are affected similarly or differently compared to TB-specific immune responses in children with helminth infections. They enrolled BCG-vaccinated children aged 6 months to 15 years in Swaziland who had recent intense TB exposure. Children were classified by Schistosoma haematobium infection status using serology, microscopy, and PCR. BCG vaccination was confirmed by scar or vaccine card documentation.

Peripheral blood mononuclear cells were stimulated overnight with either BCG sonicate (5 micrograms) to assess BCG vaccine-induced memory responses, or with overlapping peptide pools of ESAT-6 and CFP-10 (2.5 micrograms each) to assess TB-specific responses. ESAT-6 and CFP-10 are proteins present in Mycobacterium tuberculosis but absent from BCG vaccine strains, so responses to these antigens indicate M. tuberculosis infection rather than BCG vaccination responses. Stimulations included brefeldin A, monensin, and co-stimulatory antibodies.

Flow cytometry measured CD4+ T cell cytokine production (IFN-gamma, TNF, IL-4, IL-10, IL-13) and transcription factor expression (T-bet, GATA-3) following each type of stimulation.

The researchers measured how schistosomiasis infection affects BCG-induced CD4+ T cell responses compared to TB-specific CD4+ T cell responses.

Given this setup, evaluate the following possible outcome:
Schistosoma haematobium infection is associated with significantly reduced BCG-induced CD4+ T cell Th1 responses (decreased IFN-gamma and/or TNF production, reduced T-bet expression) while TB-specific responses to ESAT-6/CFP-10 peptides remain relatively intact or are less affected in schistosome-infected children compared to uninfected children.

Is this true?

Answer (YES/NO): NO